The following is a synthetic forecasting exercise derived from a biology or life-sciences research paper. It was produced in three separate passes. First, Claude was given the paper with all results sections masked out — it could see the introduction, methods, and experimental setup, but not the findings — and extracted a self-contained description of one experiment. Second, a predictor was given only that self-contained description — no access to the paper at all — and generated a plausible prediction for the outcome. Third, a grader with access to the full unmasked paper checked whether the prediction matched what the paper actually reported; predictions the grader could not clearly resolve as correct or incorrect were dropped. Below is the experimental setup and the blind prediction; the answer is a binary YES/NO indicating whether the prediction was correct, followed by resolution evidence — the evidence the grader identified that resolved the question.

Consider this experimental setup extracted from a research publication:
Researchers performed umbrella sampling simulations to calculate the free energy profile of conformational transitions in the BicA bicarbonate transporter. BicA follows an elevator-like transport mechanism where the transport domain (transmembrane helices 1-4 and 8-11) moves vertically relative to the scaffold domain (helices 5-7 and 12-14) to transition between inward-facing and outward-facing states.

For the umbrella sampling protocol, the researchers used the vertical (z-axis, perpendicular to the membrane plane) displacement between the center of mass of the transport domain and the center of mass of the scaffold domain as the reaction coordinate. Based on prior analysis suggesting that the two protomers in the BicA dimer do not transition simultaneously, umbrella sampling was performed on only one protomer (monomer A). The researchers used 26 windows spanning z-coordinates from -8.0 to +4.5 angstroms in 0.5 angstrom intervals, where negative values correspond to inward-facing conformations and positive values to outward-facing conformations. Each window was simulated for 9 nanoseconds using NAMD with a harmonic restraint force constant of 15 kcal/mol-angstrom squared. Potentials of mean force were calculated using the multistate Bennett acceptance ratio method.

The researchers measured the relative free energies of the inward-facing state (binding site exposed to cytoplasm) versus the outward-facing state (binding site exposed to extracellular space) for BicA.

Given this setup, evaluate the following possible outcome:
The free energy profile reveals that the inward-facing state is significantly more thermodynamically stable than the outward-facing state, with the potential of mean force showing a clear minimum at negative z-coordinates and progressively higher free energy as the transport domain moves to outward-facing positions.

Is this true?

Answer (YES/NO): YES